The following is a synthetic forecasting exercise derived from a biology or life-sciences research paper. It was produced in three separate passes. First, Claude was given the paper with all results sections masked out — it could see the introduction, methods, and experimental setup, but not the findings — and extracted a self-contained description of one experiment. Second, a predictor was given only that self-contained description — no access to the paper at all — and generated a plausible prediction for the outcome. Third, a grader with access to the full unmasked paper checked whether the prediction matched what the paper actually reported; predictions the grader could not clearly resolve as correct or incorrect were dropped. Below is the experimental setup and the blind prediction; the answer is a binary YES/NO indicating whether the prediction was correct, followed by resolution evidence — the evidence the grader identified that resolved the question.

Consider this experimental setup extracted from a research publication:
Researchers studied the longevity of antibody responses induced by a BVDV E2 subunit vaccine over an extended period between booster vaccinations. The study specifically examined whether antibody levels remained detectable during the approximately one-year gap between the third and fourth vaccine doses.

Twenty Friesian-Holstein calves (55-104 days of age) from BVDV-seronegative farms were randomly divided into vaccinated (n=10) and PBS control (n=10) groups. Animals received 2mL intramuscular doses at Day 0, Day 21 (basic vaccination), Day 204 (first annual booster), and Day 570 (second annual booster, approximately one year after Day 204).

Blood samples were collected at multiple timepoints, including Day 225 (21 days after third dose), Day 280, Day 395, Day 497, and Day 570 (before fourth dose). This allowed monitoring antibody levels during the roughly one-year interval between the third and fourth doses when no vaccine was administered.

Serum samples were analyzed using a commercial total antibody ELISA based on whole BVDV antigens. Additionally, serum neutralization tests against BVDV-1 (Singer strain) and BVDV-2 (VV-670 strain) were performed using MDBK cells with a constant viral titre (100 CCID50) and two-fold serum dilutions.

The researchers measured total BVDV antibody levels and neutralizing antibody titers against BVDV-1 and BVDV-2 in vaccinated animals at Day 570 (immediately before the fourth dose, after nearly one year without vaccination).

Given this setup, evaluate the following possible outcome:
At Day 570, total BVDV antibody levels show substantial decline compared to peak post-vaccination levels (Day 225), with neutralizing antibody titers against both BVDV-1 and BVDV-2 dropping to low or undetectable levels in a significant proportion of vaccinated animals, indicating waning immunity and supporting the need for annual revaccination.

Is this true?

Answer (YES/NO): NO